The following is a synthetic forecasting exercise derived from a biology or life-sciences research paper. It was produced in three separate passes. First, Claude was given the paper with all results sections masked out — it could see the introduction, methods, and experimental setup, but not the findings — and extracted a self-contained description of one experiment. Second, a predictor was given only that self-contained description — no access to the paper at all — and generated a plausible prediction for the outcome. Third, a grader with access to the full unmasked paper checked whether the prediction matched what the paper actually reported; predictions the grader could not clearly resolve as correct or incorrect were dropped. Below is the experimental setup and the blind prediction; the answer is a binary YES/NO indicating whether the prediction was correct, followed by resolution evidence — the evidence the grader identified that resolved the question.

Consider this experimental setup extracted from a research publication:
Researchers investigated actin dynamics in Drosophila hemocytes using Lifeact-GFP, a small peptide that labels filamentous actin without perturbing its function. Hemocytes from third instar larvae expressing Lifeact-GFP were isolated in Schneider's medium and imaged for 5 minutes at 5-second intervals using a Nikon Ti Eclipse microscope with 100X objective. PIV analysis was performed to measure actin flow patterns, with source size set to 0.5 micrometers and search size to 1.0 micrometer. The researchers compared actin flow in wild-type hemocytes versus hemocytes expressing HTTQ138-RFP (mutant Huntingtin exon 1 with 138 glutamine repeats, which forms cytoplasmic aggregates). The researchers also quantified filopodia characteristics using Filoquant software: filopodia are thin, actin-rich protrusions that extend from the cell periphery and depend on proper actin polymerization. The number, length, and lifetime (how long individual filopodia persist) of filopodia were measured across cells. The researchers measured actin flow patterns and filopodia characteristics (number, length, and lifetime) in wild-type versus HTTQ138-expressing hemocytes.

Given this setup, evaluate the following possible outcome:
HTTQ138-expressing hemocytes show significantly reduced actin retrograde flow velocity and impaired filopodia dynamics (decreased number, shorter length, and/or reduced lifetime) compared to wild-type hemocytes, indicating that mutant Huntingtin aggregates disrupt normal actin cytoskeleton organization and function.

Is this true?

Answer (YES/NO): YES